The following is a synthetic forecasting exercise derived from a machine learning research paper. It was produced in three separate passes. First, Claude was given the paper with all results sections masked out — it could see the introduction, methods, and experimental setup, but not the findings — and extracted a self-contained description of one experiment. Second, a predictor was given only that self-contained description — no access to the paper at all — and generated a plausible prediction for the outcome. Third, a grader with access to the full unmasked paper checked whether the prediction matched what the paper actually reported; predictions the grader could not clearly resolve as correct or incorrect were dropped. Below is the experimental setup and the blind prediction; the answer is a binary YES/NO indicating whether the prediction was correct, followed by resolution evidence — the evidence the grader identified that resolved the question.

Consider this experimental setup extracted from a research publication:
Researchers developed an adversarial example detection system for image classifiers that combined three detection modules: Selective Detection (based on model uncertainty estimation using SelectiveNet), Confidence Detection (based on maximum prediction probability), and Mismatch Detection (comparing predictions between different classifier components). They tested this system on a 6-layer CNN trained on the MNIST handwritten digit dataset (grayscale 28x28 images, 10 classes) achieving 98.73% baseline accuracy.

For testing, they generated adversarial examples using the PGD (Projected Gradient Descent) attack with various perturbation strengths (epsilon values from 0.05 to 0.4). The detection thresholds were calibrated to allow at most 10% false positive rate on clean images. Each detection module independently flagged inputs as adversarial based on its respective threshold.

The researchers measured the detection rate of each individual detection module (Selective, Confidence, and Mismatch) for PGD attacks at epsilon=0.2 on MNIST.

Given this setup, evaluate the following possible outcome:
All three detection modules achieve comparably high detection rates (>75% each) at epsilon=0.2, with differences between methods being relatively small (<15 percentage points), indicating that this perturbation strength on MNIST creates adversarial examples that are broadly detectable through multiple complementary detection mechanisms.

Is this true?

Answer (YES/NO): NO